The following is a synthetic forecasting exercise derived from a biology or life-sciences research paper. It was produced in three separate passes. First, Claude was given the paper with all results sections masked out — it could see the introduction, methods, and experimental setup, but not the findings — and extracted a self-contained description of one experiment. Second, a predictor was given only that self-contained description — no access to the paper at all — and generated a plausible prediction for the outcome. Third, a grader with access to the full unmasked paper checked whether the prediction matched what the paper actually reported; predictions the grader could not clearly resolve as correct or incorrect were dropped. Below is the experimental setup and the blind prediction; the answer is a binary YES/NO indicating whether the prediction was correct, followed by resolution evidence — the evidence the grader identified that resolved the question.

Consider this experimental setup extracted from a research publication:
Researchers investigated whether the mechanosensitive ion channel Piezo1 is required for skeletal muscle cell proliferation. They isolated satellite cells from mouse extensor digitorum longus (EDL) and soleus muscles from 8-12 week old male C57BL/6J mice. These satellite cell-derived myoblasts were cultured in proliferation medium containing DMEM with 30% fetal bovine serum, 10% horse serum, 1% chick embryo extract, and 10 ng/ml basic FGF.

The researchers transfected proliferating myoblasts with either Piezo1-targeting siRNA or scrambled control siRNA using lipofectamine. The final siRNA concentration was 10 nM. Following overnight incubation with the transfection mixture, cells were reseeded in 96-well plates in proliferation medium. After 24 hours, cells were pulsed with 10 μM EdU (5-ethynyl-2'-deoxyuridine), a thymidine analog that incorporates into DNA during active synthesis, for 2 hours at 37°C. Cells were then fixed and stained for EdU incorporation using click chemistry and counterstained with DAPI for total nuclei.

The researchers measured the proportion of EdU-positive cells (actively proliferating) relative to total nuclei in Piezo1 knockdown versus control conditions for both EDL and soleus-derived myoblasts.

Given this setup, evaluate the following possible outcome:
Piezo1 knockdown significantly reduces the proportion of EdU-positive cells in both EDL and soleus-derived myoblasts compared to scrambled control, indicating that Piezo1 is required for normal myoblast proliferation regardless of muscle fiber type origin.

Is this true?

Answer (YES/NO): NO